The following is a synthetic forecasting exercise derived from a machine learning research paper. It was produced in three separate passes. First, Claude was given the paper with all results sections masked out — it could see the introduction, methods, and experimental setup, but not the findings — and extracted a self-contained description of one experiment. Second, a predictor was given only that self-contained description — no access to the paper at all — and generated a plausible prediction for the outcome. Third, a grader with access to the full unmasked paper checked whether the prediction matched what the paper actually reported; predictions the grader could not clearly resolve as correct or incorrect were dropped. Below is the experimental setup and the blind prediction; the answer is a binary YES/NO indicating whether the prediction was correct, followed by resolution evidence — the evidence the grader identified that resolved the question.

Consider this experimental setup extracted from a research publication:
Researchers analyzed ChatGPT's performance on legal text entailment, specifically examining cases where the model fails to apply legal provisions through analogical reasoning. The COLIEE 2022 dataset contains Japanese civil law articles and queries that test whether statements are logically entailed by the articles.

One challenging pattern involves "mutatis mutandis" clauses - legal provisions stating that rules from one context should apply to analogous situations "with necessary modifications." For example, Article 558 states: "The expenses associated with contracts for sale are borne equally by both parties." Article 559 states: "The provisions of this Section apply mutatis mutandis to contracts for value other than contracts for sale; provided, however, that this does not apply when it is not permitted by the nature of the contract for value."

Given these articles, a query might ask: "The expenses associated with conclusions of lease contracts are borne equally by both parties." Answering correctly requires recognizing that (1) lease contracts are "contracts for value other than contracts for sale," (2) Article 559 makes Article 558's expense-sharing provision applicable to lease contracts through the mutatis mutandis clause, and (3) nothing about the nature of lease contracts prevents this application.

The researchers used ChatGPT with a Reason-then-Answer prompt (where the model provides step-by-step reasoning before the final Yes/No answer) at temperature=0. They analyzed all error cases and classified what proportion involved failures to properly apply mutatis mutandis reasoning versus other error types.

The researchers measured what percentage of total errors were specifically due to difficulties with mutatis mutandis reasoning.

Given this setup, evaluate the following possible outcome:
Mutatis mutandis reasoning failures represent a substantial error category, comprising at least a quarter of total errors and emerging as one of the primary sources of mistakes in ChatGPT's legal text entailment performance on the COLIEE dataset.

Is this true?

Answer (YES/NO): NO